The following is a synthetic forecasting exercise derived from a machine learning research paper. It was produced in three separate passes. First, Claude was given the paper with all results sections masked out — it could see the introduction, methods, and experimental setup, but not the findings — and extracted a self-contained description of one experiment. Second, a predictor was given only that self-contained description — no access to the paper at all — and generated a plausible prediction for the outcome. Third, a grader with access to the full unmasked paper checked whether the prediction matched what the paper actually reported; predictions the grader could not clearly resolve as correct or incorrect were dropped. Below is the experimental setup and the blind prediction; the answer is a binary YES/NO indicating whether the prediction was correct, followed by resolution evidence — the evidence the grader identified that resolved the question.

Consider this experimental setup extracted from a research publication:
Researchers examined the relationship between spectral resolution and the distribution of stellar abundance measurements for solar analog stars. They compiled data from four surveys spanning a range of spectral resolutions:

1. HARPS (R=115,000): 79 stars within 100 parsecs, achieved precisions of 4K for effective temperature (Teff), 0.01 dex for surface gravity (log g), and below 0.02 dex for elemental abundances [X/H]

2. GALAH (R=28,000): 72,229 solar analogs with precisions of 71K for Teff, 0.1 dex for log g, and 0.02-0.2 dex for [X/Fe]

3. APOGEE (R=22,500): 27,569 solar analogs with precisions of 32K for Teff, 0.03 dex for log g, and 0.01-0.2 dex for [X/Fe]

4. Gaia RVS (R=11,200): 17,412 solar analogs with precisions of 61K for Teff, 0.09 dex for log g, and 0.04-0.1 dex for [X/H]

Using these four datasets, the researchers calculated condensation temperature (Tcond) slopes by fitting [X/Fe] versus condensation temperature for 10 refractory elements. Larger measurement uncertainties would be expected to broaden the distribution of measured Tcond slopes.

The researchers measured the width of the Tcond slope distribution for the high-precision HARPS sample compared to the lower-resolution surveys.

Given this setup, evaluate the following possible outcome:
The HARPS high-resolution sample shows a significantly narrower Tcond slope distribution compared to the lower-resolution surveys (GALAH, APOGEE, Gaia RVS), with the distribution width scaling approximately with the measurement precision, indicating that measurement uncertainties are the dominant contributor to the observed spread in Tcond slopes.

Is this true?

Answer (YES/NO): YES